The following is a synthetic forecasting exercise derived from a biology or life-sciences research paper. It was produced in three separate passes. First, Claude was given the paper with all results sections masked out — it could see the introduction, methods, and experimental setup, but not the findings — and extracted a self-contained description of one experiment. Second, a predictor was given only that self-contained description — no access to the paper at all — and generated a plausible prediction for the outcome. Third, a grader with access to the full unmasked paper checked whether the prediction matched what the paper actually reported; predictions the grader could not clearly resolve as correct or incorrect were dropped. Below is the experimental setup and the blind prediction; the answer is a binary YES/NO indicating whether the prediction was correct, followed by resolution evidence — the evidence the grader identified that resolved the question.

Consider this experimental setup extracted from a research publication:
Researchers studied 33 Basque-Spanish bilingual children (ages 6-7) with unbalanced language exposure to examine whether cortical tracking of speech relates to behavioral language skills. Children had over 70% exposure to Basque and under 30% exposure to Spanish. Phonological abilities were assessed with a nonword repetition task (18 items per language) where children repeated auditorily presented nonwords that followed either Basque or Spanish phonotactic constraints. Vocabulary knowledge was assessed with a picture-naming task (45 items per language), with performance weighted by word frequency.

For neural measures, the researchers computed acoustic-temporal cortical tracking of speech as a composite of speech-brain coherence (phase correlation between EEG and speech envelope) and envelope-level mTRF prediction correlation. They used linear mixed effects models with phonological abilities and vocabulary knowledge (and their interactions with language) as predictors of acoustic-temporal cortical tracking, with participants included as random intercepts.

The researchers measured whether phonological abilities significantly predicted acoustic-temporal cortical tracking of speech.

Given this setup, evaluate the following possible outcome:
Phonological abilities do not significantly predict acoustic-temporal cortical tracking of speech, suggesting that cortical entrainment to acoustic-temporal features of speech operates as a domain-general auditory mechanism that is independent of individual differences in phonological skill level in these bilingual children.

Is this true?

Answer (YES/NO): NO